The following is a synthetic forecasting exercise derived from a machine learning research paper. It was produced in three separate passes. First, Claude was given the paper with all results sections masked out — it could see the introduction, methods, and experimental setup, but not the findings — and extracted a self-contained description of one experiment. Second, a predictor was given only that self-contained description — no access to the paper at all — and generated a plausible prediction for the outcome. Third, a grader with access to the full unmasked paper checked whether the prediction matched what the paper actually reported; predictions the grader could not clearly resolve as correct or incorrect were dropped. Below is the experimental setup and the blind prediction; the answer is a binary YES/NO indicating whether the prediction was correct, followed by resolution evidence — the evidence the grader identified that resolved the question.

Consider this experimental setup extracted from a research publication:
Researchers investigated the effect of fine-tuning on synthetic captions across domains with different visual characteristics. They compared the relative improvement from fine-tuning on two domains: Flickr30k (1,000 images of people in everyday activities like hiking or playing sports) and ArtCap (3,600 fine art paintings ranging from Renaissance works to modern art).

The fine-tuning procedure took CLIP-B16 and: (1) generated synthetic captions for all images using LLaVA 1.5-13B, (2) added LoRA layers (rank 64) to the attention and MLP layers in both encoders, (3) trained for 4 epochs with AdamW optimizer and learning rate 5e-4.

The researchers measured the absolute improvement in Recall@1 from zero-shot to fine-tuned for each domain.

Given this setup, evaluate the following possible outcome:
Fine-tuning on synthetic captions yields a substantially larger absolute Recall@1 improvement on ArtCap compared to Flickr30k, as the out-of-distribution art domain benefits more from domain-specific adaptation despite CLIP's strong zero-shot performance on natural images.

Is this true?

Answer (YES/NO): NO